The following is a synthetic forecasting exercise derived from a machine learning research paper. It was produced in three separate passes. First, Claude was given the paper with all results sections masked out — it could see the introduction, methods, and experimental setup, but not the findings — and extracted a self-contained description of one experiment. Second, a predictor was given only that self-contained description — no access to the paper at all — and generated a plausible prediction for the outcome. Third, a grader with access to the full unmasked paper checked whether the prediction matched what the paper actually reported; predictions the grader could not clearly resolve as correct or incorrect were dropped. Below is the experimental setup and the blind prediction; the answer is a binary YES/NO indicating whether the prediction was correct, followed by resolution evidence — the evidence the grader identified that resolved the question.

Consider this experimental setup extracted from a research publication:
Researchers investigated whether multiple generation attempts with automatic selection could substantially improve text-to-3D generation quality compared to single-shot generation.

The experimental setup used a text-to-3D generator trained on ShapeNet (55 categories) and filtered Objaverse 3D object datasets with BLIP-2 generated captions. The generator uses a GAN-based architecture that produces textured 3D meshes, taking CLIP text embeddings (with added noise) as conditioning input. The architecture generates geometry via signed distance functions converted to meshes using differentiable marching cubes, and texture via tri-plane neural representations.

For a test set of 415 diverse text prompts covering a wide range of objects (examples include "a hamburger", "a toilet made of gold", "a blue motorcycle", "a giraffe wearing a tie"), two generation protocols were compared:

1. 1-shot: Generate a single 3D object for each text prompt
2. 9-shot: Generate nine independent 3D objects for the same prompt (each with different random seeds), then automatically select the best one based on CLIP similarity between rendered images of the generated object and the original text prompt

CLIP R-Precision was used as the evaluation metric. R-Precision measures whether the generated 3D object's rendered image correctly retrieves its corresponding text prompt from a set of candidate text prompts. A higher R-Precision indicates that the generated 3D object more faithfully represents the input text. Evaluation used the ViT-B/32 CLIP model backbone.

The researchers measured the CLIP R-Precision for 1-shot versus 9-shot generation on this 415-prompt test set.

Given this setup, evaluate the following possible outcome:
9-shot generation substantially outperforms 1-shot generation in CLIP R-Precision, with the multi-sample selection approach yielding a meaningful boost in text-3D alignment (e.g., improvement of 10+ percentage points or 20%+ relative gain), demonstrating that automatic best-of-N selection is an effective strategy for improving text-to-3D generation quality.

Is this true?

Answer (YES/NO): YES